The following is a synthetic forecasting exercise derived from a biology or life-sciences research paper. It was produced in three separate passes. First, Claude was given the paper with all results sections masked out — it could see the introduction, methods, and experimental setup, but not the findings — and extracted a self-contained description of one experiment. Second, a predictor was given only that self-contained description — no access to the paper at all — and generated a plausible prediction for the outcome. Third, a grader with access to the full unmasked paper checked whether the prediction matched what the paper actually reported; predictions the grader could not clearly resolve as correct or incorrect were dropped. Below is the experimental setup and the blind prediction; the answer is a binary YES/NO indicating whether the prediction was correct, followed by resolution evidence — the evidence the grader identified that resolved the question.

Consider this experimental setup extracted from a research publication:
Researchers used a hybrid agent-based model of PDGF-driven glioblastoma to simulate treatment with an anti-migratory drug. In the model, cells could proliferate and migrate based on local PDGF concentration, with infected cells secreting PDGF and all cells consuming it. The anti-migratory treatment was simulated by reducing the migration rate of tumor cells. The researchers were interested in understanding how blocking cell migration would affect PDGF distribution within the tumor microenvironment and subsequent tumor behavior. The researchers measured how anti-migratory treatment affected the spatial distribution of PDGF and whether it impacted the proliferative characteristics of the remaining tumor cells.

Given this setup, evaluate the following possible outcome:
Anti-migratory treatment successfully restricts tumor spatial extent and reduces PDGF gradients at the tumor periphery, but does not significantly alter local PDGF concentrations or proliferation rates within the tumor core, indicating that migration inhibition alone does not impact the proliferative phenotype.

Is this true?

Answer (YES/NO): NO